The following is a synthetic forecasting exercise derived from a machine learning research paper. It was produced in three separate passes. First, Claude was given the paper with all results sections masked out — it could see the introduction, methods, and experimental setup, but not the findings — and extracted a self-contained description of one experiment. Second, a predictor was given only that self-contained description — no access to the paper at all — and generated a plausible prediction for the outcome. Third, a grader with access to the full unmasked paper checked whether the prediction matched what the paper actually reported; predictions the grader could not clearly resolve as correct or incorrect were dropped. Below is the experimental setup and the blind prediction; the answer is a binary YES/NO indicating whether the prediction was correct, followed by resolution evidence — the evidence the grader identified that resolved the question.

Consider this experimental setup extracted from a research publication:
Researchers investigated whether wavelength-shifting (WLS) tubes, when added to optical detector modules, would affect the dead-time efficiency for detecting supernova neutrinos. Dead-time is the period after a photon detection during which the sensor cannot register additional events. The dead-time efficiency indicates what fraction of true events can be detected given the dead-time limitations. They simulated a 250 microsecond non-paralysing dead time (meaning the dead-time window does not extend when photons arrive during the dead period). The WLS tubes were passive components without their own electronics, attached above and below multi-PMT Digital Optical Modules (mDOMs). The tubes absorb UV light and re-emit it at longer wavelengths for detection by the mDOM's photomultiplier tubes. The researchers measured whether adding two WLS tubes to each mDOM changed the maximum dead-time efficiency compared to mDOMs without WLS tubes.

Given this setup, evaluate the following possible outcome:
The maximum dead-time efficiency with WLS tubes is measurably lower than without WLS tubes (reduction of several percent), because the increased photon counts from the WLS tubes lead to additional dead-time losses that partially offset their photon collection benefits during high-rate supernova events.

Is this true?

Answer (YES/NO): NO